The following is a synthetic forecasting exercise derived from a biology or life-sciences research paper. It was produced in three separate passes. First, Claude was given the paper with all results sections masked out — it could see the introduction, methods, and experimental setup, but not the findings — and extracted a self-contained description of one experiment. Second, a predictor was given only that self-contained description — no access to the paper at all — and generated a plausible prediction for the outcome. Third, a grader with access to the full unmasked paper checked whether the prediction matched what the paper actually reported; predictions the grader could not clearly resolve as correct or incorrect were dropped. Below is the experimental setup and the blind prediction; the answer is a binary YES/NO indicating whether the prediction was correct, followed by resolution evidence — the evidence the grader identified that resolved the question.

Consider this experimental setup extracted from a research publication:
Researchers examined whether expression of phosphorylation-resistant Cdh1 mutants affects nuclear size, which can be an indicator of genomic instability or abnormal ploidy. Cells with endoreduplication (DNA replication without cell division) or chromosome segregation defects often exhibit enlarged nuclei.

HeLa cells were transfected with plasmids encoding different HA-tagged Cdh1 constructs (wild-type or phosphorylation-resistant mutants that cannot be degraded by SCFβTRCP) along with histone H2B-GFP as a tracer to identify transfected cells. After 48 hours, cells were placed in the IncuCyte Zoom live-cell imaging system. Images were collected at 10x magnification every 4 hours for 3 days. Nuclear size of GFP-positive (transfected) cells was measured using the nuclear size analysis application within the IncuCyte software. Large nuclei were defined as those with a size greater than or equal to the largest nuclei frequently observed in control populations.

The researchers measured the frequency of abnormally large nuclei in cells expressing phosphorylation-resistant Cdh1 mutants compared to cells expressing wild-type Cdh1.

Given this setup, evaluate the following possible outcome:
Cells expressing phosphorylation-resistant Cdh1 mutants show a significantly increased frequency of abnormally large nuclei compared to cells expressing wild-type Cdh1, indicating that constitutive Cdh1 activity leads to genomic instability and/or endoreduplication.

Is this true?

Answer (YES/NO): YES